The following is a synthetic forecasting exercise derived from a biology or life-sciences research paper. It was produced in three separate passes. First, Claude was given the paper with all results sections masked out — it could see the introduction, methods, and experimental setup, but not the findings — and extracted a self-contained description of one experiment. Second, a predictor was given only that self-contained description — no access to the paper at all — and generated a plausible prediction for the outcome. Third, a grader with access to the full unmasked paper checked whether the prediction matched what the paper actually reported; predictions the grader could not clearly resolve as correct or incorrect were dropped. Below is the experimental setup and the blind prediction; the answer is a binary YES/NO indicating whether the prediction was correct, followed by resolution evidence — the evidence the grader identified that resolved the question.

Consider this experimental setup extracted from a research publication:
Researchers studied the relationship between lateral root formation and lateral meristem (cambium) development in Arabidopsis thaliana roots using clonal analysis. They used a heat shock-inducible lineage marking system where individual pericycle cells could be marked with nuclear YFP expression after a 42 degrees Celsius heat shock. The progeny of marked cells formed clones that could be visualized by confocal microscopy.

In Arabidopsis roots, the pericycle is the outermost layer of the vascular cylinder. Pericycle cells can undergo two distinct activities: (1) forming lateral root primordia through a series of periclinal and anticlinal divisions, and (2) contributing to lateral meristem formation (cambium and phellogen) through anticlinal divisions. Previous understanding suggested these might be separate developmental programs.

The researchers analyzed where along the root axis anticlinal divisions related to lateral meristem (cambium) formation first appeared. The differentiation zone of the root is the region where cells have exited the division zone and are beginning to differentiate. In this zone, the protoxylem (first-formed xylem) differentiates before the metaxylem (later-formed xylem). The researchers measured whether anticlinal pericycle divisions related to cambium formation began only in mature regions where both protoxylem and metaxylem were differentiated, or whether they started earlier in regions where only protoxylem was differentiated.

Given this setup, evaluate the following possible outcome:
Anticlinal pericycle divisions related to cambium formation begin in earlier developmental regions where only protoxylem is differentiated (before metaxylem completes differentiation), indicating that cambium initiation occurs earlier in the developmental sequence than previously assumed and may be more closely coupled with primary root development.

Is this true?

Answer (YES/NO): YES